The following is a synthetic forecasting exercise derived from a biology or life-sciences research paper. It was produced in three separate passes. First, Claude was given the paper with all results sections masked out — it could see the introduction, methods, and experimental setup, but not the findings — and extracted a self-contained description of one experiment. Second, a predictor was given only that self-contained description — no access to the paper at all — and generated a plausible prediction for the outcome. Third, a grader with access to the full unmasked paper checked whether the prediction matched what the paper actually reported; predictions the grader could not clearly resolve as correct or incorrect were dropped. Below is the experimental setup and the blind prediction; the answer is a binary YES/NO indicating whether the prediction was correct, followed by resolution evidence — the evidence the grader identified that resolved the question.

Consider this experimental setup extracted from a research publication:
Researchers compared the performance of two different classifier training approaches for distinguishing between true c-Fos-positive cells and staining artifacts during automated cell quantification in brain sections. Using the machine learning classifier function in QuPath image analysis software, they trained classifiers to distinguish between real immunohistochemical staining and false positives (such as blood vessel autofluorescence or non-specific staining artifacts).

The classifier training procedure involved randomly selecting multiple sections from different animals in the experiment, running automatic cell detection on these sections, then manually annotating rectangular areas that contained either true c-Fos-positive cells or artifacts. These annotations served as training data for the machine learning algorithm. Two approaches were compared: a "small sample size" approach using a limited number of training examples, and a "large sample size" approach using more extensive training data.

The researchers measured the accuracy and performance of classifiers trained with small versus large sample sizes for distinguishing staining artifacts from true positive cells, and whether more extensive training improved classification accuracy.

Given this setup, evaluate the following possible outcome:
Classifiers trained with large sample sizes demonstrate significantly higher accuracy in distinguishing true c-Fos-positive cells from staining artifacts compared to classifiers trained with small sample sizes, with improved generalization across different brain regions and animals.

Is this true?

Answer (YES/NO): NO